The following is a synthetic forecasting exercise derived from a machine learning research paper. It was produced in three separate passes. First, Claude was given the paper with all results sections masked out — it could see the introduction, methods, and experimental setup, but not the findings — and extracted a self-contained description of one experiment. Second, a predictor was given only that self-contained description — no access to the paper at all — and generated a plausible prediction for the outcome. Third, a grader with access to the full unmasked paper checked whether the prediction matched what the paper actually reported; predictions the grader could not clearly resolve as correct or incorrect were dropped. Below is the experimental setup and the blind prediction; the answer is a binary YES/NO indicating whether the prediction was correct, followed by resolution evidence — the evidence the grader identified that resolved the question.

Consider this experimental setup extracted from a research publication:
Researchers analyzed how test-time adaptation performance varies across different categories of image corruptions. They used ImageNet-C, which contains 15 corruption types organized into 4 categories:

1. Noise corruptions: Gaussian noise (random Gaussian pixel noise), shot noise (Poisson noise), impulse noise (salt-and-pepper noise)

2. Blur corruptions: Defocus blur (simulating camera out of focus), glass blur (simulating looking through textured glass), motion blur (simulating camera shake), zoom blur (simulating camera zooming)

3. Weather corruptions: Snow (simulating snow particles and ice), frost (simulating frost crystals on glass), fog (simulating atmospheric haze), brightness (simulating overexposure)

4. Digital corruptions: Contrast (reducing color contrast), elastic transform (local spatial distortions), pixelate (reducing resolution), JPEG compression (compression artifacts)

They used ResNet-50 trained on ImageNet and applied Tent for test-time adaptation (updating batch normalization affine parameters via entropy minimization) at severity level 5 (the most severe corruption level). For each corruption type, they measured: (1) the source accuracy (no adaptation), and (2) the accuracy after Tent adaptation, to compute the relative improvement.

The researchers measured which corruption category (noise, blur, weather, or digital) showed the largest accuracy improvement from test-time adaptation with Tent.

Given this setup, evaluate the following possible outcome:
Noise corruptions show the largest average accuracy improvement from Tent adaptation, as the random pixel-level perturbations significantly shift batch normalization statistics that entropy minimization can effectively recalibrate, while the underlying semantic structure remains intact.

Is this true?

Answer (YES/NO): NO